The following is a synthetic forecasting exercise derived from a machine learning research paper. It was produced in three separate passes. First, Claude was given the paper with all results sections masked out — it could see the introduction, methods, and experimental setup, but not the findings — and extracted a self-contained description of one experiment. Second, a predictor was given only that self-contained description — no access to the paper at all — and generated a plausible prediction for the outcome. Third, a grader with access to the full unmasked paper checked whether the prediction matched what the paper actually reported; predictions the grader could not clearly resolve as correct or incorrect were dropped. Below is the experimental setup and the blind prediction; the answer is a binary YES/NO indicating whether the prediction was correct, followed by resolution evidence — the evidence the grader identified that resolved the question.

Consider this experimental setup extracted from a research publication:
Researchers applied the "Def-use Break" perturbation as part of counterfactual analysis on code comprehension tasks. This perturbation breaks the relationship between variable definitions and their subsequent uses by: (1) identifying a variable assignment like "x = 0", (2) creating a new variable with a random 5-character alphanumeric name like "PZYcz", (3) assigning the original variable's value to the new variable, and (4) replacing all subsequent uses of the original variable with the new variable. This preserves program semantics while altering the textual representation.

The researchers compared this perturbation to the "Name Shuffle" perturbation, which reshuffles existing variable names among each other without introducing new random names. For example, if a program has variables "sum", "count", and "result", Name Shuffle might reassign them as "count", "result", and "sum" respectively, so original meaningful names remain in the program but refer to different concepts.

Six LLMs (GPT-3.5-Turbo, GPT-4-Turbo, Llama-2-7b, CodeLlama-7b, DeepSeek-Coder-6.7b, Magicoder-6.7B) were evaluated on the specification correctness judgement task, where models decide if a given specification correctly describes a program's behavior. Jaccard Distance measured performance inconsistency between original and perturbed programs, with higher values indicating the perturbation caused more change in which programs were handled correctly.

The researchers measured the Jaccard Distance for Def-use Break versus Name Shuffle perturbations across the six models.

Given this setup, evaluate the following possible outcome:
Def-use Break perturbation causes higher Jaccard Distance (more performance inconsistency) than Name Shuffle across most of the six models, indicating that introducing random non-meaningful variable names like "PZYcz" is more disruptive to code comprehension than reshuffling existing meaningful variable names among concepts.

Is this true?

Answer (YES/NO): NO